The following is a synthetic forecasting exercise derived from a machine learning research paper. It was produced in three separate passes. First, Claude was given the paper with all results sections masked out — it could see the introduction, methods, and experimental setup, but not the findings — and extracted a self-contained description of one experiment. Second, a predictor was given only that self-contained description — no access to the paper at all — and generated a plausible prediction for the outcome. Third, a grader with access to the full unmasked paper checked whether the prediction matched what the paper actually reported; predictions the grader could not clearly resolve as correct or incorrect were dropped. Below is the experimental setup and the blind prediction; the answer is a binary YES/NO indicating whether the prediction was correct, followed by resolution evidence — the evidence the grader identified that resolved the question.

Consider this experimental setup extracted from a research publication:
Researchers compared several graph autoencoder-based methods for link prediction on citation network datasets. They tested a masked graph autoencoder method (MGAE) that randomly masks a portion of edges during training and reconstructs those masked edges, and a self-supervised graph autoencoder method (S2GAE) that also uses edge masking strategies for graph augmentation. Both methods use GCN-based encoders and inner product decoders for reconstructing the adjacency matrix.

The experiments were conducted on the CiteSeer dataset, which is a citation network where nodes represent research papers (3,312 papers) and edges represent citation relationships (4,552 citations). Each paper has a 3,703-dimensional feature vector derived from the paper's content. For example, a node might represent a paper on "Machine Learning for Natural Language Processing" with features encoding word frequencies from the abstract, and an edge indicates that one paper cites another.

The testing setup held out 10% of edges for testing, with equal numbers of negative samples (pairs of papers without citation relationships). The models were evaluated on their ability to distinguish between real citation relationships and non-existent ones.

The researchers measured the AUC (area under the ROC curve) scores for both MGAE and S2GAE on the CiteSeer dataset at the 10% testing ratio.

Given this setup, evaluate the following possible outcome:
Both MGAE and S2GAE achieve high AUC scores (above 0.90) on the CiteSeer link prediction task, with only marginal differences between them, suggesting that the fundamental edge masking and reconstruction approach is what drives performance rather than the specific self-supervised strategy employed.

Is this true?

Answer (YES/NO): NO